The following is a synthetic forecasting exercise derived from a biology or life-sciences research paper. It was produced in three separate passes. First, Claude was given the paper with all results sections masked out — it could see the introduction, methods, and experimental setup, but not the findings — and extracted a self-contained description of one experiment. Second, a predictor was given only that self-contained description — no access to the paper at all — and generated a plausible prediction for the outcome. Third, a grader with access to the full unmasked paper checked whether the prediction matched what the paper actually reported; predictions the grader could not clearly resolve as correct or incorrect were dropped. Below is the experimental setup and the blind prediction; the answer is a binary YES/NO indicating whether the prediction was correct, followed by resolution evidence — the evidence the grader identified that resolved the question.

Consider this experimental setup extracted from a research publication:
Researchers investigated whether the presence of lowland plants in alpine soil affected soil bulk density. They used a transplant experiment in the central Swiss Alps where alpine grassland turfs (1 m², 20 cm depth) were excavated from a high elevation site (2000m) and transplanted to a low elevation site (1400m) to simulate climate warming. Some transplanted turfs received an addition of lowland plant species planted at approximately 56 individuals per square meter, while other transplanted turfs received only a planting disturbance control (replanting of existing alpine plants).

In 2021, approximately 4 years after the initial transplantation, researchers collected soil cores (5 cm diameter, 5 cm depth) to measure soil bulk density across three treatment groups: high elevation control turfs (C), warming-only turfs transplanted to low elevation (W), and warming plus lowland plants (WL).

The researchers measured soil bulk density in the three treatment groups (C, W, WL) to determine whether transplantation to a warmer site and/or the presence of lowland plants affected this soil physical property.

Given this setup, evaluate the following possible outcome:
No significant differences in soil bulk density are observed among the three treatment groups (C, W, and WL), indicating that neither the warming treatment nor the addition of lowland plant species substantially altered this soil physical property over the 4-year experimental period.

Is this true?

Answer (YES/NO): NO